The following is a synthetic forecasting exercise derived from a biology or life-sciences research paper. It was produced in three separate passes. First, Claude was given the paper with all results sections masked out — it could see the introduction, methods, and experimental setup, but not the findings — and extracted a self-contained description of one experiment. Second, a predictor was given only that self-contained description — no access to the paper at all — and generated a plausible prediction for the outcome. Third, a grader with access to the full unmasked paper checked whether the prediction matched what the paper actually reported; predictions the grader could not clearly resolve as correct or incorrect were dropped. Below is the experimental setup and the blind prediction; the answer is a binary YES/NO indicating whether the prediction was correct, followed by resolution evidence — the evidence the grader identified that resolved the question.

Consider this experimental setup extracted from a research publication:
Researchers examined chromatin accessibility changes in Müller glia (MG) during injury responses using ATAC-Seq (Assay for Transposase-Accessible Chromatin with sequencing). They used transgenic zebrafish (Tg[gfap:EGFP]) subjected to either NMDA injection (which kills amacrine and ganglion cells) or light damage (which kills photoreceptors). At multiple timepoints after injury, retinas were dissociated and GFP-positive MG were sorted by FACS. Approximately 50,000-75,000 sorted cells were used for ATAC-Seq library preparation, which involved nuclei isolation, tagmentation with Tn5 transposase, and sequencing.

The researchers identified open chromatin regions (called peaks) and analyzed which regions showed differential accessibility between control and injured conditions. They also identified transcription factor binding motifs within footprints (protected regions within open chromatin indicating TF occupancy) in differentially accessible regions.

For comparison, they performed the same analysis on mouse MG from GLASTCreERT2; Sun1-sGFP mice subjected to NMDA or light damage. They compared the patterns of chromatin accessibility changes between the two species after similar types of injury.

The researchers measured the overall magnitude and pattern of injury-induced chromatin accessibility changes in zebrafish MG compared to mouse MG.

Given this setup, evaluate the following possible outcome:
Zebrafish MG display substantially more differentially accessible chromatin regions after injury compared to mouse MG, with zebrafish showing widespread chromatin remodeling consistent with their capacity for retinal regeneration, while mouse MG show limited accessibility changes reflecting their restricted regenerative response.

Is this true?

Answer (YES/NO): NO